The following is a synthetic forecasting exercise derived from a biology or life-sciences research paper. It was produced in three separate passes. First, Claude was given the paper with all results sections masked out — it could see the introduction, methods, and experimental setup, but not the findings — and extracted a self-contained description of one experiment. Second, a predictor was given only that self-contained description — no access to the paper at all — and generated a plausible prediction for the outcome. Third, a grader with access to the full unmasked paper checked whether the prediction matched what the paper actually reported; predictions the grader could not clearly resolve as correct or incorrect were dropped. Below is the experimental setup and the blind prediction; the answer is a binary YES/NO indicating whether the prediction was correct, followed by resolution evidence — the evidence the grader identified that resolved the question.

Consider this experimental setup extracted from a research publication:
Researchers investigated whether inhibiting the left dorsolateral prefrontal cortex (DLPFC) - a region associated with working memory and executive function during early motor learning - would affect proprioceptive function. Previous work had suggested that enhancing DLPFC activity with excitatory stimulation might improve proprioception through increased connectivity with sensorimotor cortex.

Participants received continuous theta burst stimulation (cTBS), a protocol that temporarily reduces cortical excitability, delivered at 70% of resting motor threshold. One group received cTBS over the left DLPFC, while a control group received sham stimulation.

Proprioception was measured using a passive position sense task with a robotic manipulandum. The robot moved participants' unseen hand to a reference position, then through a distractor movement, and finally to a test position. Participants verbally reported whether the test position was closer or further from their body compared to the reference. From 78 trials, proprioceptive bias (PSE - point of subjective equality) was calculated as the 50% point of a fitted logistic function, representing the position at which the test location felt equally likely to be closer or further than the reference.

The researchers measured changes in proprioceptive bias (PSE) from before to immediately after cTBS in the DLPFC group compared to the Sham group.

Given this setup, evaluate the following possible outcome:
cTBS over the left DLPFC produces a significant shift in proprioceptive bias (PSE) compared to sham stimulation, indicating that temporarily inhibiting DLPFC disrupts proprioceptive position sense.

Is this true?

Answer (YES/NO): NO